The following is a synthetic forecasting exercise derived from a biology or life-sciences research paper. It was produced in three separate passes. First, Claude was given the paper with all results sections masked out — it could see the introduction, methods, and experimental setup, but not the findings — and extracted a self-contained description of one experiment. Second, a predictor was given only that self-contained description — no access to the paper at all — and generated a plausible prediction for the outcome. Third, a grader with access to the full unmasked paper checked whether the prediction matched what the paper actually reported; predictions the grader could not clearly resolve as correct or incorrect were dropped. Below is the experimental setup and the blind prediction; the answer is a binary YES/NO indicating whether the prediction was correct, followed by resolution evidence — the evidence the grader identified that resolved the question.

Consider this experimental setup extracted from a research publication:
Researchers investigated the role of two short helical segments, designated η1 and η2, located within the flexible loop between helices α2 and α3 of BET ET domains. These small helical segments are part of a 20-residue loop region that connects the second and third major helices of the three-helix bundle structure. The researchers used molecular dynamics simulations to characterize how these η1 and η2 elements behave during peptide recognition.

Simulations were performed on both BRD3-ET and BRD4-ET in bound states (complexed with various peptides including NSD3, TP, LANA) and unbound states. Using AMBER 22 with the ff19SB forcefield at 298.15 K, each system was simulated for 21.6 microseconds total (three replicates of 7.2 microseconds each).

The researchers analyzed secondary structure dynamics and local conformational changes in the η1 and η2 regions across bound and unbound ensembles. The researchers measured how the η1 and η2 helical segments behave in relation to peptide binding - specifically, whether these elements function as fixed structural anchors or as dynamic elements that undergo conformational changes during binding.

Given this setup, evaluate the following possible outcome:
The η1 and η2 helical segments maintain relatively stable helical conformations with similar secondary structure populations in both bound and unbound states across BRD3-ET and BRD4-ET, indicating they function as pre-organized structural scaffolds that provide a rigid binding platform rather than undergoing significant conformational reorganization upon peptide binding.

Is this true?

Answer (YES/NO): NO